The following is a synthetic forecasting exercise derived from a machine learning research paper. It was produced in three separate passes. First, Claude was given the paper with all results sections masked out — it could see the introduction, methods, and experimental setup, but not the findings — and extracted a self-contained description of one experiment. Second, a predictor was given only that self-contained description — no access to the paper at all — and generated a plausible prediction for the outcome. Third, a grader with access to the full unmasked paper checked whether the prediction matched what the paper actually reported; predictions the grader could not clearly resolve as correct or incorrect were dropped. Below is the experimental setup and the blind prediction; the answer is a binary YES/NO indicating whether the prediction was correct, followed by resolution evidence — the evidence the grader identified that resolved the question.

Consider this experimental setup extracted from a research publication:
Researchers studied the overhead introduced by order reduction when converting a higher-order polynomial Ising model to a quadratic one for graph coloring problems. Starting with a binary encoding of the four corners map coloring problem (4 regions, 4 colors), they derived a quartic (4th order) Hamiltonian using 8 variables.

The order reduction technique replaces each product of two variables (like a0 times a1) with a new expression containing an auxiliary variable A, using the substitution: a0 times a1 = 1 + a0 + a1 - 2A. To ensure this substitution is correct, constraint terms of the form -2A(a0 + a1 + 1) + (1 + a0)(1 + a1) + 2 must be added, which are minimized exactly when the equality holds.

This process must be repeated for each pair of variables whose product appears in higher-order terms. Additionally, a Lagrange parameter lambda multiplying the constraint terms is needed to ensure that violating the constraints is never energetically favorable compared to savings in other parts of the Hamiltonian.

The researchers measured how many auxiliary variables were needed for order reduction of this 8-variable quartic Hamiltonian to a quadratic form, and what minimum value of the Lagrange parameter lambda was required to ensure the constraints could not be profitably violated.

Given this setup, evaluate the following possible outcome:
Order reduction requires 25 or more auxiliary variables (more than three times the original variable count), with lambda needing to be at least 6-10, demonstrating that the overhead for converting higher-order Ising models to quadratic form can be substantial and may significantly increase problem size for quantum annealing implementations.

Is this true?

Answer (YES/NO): NO